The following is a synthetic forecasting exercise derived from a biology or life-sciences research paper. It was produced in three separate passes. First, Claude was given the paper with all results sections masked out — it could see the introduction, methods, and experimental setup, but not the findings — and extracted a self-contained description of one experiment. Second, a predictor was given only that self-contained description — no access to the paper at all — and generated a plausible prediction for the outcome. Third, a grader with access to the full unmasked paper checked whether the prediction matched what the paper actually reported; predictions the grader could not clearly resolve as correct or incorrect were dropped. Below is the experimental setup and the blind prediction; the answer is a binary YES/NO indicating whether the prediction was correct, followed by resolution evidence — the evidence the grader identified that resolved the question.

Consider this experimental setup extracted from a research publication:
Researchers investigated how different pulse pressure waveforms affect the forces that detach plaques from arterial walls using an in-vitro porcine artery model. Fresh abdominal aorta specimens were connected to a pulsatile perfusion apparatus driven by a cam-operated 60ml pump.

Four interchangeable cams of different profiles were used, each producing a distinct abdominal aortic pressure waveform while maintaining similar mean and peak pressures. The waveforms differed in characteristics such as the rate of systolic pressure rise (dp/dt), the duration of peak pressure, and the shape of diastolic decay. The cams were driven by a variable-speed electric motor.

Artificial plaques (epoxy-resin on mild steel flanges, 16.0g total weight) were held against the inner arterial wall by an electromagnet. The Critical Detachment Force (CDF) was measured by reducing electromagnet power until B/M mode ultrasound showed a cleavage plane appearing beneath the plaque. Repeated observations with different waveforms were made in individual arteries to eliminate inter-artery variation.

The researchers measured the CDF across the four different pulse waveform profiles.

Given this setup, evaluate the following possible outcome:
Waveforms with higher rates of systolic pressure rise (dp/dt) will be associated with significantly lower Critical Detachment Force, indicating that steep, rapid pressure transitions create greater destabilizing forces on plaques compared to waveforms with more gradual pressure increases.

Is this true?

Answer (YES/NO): NO